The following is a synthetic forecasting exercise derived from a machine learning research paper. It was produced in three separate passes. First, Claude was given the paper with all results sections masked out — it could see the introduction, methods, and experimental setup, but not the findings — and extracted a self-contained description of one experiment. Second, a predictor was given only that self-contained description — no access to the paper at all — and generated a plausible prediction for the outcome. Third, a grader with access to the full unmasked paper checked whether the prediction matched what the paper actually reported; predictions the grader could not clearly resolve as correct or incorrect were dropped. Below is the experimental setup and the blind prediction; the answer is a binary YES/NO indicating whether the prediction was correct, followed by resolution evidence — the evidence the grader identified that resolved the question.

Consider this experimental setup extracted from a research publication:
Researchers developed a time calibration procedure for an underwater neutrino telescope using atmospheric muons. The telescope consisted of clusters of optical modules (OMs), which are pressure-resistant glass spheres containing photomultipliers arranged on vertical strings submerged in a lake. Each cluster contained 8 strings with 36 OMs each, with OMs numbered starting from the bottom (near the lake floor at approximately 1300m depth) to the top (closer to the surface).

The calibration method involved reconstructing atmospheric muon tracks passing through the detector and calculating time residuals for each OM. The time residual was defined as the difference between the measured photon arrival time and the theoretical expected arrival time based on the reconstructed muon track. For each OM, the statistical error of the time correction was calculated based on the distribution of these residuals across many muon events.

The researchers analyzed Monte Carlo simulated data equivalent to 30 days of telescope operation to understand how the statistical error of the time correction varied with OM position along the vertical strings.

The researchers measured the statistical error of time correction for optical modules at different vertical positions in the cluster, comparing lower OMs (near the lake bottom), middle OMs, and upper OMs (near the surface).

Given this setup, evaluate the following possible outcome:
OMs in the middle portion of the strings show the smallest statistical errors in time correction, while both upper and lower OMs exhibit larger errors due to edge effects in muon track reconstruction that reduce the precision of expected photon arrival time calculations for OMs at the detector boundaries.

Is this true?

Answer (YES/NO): NO